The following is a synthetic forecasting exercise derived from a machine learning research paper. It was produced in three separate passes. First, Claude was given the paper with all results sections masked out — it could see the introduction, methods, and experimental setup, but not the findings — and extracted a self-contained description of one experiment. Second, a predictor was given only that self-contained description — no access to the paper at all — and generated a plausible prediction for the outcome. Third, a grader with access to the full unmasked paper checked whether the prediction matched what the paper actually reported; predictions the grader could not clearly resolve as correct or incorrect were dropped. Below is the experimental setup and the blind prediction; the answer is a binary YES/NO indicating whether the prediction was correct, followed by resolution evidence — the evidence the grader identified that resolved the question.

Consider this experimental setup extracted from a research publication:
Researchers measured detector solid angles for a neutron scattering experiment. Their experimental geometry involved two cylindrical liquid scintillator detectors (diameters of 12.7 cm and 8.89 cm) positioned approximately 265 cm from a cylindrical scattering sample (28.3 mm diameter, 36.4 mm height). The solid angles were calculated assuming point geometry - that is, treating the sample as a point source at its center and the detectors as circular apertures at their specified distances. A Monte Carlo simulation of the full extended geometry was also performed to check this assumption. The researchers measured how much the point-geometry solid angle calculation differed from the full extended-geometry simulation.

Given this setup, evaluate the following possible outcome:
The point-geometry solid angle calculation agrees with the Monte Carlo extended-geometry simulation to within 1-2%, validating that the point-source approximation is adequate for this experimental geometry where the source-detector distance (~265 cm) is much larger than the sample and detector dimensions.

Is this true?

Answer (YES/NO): NO